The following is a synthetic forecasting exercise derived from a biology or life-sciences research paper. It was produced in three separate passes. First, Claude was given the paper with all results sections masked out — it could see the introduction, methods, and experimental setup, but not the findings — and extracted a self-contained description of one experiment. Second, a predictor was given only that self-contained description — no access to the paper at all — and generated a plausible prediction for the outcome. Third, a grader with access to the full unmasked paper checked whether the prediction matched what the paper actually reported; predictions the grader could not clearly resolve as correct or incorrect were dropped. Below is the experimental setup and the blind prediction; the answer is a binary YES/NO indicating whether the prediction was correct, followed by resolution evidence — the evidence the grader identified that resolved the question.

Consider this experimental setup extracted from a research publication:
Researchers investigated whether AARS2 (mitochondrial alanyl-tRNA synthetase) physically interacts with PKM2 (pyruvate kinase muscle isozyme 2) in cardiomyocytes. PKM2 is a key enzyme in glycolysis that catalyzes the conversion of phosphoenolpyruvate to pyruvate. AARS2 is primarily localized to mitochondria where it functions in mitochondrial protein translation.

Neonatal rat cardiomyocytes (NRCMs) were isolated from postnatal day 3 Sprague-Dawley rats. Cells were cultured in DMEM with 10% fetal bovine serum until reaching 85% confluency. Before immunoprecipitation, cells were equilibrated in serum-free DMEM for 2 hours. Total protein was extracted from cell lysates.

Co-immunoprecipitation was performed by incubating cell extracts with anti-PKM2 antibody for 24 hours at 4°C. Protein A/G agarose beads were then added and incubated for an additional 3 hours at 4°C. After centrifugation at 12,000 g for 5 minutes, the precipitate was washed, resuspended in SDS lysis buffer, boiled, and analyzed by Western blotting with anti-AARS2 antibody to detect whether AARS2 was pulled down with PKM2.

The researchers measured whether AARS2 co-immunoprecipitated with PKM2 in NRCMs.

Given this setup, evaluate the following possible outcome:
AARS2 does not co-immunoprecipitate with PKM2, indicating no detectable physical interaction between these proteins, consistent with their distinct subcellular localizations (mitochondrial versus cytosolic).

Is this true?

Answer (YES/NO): YES